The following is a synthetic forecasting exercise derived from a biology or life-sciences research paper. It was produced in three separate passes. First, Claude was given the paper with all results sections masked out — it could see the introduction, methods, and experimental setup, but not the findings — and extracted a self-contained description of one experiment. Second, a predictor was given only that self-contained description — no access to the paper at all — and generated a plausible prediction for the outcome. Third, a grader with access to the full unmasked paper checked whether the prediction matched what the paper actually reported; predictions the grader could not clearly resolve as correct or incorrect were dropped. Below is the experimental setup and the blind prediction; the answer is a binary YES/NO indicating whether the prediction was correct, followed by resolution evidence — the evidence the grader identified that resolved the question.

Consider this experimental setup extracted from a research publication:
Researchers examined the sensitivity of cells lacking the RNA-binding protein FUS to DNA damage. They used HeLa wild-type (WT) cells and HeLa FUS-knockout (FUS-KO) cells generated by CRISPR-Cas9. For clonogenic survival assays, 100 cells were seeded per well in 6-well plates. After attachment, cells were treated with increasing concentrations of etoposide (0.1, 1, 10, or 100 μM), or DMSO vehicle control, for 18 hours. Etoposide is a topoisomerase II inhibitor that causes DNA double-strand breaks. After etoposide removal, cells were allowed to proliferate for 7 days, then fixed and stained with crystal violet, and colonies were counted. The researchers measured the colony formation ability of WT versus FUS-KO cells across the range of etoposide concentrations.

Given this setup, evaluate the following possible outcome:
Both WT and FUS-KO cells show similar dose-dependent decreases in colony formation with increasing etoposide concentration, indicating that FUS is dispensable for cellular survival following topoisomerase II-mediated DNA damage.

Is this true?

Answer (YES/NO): NO